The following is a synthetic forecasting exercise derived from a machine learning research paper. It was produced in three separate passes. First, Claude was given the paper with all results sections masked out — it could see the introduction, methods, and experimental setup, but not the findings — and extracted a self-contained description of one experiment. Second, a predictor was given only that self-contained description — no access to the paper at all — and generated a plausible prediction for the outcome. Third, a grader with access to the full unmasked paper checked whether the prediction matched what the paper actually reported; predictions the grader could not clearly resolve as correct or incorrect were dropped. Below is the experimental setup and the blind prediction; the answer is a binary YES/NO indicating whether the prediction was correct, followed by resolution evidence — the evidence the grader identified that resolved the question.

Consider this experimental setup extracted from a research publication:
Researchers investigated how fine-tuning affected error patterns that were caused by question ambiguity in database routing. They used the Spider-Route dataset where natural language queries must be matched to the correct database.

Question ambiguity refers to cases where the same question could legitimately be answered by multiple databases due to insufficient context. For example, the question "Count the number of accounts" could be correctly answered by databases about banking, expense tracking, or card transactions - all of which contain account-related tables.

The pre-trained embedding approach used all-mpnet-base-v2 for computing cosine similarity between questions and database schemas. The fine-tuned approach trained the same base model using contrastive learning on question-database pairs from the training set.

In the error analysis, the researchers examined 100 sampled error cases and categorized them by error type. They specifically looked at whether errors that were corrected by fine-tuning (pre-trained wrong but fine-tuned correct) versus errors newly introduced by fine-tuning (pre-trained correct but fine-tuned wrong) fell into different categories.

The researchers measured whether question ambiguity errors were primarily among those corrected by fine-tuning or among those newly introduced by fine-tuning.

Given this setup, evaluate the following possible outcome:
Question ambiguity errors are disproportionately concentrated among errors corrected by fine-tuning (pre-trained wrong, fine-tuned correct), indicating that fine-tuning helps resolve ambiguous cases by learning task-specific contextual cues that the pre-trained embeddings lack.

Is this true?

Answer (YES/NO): NO